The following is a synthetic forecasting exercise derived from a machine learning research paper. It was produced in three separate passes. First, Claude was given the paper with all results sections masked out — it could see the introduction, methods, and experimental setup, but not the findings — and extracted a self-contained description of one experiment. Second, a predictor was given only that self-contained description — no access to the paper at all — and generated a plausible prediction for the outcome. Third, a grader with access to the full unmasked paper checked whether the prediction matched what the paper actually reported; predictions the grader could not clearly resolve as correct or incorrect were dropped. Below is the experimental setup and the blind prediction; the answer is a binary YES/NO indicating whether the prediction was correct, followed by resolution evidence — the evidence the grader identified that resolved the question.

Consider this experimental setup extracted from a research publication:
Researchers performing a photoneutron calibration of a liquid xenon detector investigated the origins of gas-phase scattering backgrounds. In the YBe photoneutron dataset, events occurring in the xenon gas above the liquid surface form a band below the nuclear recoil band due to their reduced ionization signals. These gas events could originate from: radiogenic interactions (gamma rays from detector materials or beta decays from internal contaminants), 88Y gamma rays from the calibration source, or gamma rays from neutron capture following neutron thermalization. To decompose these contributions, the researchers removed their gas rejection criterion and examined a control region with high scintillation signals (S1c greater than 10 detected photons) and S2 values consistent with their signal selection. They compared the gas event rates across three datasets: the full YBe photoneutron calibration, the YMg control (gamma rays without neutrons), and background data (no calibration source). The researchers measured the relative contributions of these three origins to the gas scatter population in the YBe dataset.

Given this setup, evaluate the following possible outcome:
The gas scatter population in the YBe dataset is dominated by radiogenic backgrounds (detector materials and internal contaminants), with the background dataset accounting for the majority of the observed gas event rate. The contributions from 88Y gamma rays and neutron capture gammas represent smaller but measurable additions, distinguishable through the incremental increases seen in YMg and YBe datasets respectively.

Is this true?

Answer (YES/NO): NO